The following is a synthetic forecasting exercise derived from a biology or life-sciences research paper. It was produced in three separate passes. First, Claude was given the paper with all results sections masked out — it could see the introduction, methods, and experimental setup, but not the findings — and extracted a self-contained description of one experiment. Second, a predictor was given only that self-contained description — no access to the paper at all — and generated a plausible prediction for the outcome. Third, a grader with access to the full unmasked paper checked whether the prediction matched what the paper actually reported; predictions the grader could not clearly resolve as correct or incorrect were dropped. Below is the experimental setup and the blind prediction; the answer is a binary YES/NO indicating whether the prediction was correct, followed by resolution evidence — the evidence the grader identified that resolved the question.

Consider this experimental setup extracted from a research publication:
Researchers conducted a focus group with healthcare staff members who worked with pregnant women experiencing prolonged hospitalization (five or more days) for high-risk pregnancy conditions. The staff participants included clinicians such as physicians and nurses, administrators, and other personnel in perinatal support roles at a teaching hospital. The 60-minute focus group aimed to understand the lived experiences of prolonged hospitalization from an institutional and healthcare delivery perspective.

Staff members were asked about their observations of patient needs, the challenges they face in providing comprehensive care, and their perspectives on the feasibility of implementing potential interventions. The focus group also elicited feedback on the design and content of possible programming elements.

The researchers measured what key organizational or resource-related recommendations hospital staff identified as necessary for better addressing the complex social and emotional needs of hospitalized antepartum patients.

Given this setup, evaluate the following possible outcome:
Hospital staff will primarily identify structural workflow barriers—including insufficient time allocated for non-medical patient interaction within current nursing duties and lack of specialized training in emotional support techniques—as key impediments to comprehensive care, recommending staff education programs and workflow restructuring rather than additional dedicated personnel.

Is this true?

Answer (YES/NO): NO